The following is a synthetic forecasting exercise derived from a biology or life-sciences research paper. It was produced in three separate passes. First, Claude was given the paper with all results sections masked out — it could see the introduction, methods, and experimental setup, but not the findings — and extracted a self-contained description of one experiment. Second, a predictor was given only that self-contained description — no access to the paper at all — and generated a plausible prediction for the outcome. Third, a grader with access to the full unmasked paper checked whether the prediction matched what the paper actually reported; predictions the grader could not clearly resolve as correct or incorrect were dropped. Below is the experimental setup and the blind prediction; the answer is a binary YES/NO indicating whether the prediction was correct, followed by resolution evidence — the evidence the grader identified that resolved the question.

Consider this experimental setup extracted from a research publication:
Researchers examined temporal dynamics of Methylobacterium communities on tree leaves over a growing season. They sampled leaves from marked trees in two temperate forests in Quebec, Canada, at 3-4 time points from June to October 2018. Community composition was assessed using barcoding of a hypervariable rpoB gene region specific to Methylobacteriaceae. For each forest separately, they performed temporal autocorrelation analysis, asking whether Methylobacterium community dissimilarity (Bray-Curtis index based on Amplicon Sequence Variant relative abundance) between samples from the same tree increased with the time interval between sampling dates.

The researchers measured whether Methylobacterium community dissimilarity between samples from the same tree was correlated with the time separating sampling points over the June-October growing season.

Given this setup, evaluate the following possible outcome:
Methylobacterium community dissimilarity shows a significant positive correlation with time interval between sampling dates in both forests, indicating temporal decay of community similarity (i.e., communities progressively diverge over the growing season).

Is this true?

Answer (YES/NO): NO